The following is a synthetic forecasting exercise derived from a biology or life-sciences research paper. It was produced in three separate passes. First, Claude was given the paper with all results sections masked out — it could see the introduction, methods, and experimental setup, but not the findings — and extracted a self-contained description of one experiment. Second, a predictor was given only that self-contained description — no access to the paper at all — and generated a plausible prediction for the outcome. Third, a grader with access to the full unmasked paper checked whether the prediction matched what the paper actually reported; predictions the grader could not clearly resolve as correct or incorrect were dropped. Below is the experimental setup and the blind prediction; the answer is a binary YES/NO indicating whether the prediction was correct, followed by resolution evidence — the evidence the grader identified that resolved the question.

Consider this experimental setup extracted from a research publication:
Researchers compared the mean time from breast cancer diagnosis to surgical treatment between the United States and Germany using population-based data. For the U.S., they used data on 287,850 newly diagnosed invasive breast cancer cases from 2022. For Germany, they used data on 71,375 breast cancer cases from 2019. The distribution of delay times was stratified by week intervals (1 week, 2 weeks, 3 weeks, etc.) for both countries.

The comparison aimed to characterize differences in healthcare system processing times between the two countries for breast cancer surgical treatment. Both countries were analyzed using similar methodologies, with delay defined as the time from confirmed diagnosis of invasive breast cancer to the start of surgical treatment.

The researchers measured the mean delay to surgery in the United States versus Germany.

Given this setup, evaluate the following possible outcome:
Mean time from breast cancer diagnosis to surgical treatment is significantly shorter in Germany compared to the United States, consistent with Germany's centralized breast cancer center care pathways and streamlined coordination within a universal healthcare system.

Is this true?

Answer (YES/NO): YES